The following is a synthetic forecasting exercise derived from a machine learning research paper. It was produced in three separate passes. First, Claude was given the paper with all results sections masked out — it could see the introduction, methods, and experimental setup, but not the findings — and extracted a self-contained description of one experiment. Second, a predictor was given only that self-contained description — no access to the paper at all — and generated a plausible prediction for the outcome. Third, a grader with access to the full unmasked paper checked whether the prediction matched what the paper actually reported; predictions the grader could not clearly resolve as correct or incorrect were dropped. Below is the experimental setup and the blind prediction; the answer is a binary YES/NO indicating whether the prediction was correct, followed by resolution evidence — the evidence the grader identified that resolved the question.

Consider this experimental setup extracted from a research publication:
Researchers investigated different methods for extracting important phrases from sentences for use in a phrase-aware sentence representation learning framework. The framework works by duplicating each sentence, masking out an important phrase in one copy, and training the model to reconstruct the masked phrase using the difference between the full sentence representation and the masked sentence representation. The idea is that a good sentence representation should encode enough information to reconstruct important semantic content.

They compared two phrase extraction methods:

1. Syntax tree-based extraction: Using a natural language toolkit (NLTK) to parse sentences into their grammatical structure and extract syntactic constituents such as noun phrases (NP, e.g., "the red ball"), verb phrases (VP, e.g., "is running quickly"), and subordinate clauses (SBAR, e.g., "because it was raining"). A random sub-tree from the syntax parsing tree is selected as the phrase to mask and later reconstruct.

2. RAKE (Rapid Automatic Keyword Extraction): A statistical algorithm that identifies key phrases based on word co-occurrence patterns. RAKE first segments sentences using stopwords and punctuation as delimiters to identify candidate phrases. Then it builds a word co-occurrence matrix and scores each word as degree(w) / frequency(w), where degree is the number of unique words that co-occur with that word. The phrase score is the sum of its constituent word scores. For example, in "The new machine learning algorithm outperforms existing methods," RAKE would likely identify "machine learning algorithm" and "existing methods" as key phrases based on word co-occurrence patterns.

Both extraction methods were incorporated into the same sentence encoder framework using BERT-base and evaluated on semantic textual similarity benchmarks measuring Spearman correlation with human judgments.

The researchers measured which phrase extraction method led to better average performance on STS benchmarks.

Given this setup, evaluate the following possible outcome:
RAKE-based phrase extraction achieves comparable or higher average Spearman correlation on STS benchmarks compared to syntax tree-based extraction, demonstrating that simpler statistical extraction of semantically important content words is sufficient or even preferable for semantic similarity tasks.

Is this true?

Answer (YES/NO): YES